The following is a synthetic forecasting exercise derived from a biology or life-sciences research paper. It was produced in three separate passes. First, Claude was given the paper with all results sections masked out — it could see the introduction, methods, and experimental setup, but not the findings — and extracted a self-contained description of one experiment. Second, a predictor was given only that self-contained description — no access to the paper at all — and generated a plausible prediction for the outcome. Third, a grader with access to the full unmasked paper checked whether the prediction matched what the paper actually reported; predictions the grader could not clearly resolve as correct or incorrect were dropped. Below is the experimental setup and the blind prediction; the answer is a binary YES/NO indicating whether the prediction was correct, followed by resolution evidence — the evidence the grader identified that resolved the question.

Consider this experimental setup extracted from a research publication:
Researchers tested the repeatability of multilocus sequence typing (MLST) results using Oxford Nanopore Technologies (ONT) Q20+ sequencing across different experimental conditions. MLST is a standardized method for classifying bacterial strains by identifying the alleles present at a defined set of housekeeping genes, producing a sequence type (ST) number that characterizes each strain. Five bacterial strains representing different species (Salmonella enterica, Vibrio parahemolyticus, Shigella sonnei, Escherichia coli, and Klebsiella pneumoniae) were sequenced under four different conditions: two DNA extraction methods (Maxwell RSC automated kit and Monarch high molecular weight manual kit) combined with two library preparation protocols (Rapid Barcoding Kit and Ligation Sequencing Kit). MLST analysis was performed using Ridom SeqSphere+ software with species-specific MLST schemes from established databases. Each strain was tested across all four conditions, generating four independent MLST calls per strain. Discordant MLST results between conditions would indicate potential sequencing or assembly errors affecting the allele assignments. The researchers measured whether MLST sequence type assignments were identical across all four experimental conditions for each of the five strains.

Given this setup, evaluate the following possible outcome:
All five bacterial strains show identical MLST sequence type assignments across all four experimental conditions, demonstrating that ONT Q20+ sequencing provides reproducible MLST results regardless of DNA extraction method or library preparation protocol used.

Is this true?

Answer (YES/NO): NO